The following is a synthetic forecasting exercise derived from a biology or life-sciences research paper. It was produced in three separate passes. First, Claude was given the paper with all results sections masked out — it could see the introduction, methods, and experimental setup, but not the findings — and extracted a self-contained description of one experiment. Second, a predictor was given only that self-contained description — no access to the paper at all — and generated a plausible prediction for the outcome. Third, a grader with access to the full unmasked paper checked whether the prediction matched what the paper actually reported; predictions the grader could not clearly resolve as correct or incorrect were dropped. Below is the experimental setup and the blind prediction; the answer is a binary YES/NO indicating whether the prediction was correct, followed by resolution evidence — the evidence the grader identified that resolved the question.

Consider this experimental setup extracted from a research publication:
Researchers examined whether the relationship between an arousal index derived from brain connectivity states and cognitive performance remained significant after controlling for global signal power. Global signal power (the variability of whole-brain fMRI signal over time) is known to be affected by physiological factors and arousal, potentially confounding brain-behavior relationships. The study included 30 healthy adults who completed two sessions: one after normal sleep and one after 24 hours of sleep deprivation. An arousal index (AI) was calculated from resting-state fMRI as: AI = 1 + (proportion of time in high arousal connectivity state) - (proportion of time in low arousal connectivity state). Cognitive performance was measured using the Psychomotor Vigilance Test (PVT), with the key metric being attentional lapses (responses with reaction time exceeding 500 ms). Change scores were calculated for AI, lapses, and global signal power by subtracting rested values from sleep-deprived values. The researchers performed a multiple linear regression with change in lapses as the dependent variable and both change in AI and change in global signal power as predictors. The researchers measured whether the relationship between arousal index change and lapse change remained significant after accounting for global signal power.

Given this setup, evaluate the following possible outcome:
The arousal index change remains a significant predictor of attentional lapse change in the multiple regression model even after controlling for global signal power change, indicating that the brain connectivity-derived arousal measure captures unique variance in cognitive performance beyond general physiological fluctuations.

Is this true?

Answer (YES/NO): YES